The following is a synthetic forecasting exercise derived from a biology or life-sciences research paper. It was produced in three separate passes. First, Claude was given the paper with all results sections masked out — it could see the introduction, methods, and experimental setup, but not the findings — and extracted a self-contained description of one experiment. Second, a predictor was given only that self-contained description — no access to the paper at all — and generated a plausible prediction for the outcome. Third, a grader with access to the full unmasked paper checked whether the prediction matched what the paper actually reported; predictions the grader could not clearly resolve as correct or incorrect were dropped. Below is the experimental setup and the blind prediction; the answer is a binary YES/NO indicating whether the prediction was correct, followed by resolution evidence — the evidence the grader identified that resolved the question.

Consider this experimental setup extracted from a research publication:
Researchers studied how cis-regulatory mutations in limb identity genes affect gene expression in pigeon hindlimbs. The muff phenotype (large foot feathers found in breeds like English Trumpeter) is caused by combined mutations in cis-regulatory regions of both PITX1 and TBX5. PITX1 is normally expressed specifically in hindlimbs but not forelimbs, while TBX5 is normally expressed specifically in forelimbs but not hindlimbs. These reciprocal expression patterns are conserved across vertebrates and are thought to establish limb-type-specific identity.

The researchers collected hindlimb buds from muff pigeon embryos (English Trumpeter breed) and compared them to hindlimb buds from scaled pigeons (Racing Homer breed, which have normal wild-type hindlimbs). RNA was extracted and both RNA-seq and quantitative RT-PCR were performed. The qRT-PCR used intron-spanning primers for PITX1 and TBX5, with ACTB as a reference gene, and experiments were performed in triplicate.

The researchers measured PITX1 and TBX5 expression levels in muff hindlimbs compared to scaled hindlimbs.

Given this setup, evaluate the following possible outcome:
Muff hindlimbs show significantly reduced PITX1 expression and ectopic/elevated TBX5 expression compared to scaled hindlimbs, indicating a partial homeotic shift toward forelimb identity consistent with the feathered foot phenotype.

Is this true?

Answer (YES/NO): YES